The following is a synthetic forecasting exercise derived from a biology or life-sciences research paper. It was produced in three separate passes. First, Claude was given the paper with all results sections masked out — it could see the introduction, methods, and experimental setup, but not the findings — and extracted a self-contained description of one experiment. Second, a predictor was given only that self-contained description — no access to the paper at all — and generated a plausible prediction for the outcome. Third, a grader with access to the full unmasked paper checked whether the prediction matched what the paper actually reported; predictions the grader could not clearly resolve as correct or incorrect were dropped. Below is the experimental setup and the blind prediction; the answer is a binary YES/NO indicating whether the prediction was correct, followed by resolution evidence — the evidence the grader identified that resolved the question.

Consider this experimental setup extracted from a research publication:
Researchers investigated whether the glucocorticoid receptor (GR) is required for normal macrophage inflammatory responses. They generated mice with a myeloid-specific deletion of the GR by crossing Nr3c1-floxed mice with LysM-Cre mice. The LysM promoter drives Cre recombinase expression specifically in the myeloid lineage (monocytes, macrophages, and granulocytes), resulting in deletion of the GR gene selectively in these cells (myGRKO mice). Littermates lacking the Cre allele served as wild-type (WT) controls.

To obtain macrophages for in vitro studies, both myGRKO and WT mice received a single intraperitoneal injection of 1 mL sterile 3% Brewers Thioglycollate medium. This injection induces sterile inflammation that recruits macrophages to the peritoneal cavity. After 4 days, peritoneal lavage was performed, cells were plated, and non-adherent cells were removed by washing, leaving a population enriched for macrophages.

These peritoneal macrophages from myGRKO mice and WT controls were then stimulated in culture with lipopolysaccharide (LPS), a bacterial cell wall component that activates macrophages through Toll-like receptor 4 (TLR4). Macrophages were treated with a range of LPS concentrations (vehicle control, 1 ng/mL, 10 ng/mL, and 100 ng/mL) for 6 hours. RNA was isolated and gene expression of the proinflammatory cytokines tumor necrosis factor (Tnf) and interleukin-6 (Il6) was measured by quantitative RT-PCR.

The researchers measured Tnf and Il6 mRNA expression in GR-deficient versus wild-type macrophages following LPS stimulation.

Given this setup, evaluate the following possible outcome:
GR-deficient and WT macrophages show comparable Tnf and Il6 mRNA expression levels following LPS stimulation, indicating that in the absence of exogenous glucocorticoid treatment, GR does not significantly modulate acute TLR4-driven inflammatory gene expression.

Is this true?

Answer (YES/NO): NO